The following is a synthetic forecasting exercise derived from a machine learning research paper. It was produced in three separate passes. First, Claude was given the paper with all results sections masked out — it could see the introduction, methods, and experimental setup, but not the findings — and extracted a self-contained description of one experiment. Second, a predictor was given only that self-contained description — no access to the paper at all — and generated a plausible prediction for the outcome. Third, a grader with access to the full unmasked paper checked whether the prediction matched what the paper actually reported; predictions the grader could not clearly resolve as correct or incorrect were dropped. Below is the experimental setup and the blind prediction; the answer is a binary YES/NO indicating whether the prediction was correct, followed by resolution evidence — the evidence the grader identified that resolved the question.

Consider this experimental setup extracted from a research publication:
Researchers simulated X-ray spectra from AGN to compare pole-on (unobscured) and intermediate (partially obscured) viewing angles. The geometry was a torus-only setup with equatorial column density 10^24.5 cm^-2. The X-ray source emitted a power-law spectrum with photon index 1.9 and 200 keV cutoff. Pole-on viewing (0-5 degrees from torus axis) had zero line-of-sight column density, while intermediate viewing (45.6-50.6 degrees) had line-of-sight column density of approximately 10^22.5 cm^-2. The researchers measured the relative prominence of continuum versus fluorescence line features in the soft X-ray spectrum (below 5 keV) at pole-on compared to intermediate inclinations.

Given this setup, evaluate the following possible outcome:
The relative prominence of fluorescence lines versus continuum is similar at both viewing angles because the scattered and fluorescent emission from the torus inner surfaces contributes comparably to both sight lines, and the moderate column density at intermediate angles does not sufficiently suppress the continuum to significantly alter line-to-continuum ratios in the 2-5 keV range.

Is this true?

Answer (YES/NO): NO